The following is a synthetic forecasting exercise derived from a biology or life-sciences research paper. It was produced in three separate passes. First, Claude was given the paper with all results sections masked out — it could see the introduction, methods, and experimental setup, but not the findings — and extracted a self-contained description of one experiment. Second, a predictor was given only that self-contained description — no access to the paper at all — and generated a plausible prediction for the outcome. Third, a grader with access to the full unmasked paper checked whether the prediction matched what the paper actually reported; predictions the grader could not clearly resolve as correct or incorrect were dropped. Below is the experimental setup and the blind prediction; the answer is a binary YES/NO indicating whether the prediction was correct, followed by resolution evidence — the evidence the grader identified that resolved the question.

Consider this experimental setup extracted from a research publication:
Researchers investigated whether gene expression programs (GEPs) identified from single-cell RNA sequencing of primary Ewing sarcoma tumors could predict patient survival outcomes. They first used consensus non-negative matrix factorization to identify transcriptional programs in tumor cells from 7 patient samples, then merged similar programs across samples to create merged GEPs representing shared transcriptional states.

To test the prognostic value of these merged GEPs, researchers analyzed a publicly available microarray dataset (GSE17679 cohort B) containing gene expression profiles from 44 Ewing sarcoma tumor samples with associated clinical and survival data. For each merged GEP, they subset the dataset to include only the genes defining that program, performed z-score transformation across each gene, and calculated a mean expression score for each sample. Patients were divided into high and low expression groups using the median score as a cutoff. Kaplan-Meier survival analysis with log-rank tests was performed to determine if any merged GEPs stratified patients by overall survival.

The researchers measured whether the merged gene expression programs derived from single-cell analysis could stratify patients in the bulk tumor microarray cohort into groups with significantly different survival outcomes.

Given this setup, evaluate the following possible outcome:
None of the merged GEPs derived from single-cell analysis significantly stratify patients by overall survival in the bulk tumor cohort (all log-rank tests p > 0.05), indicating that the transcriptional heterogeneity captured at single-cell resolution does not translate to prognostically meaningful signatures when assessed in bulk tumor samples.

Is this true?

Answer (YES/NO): NO